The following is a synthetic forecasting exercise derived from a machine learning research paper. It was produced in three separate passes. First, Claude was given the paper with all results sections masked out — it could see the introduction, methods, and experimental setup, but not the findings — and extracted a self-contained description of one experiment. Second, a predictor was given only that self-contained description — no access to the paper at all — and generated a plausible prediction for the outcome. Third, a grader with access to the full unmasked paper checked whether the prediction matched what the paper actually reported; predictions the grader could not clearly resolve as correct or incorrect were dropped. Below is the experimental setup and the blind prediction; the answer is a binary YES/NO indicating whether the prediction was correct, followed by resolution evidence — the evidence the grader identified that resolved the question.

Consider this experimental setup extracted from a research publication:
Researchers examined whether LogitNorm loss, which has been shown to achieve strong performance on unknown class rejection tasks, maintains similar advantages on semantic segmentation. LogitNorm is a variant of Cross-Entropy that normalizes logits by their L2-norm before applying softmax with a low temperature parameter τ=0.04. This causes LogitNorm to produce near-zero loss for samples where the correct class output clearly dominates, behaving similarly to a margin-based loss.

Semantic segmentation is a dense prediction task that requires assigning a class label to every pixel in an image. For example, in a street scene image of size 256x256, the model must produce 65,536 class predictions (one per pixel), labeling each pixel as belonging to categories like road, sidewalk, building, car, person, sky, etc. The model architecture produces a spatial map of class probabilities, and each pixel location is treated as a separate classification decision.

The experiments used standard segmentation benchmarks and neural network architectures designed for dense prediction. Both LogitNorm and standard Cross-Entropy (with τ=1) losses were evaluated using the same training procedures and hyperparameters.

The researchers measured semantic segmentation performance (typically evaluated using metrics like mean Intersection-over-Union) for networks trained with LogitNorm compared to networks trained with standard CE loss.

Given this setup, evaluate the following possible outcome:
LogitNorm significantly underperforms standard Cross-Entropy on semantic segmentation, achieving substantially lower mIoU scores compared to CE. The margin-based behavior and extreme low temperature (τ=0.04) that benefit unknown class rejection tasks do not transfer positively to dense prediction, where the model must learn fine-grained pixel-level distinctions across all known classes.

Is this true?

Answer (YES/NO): YES